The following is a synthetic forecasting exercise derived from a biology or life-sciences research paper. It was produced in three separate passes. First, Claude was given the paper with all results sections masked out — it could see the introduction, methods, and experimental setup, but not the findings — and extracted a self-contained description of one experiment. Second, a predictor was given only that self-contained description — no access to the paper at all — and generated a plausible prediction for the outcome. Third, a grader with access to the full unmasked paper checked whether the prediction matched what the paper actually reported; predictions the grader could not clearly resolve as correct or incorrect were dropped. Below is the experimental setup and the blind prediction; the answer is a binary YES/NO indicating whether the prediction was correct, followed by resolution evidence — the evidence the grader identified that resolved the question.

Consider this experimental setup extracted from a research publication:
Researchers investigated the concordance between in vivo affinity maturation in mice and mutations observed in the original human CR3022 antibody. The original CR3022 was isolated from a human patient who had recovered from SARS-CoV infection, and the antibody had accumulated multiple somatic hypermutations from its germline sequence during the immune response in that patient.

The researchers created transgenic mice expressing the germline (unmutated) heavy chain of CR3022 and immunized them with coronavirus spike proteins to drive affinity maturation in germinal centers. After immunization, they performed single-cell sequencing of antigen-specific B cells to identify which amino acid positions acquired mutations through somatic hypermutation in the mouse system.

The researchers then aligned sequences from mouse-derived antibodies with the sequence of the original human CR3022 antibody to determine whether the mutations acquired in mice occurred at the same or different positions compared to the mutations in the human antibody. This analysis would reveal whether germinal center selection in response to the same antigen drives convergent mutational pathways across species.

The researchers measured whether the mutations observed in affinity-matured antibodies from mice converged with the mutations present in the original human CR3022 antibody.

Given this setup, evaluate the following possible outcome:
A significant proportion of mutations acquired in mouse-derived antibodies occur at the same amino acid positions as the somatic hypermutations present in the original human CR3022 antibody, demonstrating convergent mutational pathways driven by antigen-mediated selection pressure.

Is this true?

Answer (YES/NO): YES